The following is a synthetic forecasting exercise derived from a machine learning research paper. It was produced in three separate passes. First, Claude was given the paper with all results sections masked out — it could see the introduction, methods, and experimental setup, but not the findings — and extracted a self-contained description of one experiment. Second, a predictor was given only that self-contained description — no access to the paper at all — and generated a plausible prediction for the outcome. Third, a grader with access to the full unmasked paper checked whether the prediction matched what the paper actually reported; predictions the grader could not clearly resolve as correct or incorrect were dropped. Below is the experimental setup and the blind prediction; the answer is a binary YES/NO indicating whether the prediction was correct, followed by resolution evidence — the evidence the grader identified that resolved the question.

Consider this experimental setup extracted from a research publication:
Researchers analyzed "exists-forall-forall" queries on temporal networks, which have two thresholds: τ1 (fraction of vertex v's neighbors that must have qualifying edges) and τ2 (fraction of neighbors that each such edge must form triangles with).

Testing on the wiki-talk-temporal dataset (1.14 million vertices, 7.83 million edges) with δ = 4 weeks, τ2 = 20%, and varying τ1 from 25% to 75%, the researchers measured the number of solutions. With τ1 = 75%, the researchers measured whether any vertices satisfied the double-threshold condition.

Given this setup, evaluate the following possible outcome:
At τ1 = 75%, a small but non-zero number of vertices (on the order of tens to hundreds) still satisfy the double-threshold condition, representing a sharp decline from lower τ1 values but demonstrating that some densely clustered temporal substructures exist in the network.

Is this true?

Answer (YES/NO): NO